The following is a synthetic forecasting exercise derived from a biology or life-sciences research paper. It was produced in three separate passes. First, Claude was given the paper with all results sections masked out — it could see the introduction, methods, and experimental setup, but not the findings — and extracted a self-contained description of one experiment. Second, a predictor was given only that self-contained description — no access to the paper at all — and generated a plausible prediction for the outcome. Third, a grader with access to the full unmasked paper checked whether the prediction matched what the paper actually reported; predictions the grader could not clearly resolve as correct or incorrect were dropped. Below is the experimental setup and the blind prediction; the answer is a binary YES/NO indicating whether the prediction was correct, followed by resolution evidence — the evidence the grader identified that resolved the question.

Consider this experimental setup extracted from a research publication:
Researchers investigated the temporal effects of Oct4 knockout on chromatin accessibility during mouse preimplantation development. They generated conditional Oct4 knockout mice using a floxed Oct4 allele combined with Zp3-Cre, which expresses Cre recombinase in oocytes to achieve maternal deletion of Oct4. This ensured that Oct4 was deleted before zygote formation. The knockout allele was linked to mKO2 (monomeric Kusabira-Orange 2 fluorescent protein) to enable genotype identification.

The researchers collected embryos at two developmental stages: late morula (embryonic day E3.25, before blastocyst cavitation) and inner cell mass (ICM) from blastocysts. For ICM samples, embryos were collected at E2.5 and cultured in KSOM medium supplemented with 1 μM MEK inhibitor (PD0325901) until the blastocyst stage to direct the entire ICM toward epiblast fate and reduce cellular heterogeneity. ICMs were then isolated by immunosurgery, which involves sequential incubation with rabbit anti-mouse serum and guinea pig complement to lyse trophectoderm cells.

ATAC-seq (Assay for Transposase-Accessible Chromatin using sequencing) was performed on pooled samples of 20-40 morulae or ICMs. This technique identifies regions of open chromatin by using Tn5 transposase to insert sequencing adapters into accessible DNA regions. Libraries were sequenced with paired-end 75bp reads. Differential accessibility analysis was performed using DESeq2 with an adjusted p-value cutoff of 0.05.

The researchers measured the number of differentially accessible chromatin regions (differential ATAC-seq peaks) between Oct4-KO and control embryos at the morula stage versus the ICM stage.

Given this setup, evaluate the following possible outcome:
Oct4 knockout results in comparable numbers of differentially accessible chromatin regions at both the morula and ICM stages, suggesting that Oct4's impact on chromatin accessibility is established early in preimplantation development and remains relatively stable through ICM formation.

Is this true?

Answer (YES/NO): NO